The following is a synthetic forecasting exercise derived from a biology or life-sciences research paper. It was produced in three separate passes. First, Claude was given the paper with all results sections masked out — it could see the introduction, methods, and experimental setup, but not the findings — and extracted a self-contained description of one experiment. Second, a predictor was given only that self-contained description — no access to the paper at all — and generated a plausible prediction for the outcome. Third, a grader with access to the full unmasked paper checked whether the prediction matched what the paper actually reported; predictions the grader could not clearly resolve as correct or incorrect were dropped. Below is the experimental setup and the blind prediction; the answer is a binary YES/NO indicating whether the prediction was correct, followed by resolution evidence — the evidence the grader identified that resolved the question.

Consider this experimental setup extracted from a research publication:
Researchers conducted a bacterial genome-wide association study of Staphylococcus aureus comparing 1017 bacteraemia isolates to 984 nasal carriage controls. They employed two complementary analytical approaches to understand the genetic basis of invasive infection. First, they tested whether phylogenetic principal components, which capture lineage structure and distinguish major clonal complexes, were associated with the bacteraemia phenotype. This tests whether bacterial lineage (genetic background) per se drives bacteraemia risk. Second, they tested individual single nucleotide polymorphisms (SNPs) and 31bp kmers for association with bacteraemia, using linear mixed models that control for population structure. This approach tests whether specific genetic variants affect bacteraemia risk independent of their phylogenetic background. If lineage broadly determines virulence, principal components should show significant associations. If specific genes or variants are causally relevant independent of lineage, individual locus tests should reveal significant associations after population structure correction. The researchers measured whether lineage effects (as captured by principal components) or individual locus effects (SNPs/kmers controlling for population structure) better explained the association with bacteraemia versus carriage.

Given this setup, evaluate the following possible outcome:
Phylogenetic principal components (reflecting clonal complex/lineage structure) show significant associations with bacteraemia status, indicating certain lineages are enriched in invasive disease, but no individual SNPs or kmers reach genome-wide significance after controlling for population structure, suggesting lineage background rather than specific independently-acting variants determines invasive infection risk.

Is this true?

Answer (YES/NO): NO